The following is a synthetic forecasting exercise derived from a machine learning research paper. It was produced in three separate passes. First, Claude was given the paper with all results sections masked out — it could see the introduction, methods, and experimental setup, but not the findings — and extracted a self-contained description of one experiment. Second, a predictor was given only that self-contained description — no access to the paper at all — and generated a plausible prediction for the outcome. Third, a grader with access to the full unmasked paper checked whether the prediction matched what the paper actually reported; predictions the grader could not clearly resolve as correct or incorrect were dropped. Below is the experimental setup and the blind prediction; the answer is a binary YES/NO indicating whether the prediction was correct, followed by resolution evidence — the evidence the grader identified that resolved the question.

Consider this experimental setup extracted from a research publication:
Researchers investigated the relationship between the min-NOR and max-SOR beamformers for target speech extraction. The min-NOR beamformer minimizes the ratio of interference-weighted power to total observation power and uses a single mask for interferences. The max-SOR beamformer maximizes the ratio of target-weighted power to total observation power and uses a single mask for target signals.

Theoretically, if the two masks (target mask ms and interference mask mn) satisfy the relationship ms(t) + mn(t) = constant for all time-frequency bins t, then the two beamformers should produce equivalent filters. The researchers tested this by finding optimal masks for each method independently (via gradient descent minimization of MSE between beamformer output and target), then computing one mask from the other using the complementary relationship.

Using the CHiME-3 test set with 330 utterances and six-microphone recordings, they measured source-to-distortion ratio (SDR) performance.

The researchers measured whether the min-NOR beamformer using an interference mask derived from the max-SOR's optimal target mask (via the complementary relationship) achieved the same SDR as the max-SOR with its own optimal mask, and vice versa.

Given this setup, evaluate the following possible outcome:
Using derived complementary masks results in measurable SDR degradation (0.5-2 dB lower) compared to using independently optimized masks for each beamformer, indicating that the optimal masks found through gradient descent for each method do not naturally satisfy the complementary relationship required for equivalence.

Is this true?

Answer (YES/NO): NO